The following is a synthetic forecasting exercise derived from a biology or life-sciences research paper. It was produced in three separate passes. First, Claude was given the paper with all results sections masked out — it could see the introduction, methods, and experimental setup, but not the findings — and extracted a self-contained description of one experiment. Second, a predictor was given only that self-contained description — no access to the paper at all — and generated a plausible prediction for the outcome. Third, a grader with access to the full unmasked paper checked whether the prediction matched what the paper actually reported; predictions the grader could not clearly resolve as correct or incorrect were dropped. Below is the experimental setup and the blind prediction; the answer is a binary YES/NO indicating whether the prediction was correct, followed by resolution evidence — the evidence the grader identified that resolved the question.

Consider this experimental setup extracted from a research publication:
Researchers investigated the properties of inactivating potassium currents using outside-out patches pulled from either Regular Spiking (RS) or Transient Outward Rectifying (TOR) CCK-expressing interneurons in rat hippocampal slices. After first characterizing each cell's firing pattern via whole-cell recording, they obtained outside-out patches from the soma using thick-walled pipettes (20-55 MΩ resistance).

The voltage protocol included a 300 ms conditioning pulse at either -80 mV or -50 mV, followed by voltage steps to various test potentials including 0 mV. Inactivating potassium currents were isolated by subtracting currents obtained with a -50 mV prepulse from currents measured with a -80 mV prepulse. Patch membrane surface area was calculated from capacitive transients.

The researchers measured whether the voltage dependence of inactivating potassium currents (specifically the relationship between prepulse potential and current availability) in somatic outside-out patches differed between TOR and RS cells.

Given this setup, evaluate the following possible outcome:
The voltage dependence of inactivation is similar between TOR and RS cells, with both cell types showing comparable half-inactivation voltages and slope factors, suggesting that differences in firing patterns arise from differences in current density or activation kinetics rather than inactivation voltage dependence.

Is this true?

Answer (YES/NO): NO